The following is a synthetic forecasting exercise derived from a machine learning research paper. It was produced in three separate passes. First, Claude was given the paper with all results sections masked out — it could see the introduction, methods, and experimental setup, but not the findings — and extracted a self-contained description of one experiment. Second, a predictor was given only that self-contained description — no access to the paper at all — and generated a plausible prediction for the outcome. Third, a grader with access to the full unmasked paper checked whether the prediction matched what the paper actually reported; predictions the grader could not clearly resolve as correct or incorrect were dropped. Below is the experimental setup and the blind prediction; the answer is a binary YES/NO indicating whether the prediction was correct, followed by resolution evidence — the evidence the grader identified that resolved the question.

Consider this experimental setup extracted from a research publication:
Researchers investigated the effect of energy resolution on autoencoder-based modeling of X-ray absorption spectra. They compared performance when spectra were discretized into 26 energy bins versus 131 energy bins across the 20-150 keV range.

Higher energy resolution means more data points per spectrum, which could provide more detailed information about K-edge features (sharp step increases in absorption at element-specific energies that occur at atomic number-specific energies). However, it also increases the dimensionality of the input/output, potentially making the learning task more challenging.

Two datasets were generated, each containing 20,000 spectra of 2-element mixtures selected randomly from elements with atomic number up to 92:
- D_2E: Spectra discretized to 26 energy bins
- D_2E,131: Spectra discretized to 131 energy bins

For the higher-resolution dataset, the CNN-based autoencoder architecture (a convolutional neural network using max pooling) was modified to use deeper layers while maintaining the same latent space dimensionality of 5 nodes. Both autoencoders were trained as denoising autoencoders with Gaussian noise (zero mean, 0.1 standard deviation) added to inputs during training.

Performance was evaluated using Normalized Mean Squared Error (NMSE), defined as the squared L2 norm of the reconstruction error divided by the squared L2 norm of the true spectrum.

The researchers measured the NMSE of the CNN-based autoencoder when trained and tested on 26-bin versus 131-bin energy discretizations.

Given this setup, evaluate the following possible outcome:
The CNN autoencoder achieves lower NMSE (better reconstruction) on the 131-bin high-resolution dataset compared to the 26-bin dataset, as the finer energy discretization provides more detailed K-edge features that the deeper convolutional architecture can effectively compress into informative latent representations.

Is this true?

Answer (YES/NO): NO